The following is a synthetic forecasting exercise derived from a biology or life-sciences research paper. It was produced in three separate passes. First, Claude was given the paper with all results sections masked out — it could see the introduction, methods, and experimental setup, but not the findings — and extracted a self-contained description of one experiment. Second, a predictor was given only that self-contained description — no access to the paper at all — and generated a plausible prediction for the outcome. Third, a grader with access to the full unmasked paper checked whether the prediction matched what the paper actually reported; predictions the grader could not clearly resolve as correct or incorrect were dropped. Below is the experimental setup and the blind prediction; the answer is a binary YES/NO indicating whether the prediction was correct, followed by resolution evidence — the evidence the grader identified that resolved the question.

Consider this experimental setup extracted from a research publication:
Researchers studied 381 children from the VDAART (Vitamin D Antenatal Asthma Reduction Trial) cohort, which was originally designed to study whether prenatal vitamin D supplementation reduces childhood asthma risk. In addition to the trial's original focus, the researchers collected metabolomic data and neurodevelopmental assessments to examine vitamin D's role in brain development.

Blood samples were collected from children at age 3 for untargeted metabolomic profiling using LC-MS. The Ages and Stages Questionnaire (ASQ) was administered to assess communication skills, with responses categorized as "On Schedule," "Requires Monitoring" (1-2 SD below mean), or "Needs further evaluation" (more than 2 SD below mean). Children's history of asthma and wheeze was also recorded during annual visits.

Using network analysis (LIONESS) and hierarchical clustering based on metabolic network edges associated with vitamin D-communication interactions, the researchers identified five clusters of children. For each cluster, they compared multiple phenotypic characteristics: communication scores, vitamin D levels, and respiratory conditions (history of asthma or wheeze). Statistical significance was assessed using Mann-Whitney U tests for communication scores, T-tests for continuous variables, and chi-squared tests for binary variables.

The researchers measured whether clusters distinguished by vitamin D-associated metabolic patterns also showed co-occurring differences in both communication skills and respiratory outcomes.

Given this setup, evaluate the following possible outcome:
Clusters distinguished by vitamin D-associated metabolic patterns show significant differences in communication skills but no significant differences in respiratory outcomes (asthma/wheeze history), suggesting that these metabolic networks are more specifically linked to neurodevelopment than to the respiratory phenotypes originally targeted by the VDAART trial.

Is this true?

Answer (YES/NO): NO